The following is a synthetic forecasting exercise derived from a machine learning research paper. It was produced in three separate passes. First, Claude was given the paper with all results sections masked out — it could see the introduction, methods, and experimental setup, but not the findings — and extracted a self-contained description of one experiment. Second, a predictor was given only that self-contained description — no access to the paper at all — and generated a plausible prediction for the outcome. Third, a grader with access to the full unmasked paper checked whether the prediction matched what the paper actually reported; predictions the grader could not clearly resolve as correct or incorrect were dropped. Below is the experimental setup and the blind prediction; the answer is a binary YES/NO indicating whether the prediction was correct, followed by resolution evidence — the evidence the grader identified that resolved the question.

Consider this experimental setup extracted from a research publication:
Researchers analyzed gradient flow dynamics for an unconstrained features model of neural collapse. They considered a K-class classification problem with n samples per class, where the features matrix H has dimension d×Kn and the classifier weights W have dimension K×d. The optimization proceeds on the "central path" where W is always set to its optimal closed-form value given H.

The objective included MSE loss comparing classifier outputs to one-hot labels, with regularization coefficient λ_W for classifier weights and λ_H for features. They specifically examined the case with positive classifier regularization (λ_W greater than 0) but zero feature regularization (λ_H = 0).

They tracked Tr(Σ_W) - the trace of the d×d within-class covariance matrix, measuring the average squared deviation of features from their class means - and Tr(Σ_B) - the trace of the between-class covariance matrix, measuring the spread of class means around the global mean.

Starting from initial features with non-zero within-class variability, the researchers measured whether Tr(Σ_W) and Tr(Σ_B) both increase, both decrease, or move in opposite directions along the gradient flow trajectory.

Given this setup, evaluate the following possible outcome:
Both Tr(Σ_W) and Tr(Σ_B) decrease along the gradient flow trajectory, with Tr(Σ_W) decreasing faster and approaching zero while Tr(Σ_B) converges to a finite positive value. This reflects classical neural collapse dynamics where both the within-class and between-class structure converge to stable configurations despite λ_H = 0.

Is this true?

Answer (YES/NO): NO